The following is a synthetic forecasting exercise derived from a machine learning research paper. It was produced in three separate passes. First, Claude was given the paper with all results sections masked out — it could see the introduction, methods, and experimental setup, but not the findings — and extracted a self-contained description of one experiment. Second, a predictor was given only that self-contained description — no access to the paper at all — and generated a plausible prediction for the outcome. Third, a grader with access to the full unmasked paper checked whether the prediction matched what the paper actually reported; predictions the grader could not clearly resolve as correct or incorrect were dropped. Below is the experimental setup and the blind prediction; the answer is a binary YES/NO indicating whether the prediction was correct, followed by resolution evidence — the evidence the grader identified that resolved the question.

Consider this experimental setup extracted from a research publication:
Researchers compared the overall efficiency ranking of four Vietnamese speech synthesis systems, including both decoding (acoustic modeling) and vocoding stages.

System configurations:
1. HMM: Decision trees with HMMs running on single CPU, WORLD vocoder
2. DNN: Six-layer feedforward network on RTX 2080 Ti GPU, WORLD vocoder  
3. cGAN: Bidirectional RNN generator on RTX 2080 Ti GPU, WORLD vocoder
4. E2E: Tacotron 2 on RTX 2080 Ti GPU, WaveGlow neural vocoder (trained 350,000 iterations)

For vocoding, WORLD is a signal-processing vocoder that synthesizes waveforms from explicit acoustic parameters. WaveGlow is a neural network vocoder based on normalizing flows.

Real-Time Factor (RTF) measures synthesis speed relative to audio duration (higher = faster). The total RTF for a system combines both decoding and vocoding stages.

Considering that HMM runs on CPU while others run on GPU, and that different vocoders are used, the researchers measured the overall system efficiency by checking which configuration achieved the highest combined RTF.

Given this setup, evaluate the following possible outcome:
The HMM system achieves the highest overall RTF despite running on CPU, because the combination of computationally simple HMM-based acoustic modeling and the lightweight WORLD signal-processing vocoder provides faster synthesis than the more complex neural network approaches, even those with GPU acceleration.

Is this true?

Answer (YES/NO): YES